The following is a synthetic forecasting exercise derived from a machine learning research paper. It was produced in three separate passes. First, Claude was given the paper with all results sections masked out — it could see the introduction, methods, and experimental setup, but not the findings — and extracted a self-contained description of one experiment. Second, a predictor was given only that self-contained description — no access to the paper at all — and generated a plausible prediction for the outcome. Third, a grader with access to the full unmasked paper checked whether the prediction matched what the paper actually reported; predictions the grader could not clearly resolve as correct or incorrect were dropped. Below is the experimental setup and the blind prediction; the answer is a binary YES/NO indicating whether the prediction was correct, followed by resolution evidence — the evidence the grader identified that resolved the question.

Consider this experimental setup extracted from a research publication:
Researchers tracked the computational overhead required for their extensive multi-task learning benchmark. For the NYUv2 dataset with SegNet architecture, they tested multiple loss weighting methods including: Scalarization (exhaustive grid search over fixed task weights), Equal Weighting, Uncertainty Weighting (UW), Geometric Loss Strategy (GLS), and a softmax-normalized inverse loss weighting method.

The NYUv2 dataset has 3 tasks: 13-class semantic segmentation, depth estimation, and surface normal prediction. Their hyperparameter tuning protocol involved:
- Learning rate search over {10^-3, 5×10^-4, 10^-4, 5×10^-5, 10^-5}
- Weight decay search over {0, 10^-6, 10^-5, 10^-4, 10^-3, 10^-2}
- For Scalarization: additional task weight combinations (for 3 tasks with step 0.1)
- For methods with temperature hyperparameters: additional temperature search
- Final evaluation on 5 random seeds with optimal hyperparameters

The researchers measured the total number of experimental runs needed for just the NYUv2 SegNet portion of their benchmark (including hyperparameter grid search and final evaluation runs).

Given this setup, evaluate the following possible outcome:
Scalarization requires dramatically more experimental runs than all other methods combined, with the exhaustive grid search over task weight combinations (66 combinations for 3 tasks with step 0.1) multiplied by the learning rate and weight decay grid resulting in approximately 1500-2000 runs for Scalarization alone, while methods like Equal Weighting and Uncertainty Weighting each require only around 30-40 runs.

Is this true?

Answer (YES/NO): NO